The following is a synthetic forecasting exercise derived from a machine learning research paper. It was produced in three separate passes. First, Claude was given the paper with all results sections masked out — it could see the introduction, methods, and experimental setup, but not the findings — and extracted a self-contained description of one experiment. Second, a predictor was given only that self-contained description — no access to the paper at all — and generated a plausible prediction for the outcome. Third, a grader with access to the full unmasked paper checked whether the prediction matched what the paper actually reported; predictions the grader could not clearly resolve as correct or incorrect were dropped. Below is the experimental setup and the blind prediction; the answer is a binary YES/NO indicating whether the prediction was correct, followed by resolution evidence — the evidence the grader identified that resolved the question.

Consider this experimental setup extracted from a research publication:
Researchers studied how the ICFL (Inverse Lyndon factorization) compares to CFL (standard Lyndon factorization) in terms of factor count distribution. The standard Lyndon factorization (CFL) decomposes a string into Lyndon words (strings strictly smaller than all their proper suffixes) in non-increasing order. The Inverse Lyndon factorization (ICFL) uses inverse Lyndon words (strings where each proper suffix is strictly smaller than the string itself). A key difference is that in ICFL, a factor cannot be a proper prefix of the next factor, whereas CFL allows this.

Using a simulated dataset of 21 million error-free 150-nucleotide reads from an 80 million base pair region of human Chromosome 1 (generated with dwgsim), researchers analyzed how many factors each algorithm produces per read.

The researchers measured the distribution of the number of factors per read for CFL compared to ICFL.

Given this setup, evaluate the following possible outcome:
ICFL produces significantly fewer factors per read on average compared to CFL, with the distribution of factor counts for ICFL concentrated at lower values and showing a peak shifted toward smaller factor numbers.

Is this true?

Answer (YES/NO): NO